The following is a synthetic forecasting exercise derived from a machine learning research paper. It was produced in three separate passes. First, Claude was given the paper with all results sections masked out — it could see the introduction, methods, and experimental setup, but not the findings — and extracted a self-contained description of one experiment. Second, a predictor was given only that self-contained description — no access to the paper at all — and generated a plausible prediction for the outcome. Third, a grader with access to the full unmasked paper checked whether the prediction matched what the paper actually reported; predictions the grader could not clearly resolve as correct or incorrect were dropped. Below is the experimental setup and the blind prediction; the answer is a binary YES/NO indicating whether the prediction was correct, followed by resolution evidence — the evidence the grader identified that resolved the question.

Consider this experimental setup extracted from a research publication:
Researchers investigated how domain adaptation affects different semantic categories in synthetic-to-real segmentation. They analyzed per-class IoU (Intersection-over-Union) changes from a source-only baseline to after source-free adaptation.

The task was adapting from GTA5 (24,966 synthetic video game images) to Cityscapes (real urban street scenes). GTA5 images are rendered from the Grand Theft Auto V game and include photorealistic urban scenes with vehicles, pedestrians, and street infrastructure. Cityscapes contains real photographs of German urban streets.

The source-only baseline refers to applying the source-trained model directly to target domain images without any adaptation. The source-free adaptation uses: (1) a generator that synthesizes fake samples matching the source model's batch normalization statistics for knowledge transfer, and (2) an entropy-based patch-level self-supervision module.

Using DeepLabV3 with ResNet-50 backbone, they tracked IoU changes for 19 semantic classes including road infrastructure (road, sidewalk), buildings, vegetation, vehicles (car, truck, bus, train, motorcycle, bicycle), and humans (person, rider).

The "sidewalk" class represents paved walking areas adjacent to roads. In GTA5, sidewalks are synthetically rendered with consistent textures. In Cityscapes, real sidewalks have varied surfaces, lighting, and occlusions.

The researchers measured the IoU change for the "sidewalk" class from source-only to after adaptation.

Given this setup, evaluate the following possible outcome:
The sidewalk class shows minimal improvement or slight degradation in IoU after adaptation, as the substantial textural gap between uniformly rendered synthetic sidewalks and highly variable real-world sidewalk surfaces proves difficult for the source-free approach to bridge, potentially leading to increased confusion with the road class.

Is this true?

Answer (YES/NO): NO